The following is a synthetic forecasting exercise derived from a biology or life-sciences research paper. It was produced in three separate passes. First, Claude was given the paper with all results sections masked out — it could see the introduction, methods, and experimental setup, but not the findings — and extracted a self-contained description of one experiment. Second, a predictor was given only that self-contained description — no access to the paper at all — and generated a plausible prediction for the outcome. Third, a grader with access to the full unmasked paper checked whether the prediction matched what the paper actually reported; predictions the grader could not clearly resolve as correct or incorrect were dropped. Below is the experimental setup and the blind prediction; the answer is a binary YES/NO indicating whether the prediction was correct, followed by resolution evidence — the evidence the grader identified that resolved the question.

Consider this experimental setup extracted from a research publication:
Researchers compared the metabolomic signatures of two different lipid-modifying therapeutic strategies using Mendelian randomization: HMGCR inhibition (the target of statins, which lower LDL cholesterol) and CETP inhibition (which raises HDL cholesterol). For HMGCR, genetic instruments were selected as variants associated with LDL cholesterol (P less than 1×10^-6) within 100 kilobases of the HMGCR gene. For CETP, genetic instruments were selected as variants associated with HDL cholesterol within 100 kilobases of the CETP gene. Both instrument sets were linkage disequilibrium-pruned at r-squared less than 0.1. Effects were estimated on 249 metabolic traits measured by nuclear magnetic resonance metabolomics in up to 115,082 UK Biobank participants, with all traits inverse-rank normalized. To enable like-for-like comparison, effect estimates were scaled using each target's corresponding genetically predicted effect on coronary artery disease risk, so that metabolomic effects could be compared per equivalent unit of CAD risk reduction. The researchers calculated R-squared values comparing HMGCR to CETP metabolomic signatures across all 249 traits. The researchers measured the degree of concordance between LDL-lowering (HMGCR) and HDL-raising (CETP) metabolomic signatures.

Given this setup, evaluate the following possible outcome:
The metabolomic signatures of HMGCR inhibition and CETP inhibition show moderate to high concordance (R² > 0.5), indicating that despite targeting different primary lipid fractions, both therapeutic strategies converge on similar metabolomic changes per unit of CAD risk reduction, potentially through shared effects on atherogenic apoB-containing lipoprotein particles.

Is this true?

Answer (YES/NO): NO